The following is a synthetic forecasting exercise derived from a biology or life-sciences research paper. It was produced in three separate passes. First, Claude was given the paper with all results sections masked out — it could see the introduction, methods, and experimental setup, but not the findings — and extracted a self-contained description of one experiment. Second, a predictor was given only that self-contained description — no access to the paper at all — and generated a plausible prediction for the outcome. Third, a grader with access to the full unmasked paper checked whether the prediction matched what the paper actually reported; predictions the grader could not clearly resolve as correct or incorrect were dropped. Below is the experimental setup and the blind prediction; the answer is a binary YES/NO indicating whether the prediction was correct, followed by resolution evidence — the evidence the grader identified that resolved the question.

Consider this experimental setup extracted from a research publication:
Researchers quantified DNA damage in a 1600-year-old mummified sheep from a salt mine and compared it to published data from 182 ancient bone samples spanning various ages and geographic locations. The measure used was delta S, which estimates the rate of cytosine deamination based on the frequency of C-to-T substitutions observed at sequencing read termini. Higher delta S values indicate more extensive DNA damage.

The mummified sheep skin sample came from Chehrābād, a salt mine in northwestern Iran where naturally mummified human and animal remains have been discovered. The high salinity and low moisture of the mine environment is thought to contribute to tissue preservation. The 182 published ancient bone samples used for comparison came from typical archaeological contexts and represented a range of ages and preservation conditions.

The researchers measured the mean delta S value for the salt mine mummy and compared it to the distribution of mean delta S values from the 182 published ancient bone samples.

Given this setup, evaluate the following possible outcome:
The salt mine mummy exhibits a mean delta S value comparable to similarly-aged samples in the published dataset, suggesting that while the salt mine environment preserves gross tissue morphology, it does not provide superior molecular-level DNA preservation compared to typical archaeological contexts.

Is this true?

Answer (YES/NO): NO